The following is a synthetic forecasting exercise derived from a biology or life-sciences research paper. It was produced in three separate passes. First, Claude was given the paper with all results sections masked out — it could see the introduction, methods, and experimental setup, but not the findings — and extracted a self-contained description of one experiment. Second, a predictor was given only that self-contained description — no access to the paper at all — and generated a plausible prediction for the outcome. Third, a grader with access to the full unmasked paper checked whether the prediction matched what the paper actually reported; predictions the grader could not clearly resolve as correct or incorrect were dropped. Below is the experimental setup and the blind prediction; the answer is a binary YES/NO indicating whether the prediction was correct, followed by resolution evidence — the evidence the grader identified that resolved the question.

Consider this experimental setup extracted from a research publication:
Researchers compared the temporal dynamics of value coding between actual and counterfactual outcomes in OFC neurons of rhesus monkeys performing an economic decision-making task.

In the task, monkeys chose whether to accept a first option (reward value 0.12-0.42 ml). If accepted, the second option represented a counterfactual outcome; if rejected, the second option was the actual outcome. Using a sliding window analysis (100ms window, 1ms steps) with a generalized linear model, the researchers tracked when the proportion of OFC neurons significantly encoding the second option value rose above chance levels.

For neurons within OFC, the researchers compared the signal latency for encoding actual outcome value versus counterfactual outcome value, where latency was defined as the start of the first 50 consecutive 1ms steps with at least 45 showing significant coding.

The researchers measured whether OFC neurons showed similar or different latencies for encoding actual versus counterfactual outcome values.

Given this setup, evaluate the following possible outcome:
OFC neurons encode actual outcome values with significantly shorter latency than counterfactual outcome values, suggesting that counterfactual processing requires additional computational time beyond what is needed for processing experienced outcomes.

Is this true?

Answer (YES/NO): NO